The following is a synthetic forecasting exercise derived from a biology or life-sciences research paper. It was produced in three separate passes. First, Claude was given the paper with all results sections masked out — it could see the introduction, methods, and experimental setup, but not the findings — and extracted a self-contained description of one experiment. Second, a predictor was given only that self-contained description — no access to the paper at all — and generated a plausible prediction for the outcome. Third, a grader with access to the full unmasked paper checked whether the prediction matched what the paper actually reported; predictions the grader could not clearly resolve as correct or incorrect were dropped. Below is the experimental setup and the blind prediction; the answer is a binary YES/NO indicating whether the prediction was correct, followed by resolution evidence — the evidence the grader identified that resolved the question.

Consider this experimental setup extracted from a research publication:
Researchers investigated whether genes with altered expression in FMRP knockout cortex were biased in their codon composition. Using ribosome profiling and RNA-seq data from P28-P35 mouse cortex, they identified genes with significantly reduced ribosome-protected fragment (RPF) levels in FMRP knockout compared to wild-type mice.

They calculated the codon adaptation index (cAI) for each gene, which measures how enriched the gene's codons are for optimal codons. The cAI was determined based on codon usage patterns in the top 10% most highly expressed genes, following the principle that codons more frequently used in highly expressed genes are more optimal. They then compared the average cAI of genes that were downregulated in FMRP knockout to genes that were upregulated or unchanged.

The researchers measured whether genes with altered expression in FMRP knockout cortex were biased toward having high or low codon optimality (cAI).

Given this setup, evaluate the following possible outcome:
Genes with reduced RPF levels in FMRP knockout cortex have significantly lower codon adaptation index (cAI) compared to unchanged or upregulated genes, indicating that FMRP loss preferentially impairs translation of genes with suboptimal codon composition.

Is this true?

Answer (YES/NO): NO